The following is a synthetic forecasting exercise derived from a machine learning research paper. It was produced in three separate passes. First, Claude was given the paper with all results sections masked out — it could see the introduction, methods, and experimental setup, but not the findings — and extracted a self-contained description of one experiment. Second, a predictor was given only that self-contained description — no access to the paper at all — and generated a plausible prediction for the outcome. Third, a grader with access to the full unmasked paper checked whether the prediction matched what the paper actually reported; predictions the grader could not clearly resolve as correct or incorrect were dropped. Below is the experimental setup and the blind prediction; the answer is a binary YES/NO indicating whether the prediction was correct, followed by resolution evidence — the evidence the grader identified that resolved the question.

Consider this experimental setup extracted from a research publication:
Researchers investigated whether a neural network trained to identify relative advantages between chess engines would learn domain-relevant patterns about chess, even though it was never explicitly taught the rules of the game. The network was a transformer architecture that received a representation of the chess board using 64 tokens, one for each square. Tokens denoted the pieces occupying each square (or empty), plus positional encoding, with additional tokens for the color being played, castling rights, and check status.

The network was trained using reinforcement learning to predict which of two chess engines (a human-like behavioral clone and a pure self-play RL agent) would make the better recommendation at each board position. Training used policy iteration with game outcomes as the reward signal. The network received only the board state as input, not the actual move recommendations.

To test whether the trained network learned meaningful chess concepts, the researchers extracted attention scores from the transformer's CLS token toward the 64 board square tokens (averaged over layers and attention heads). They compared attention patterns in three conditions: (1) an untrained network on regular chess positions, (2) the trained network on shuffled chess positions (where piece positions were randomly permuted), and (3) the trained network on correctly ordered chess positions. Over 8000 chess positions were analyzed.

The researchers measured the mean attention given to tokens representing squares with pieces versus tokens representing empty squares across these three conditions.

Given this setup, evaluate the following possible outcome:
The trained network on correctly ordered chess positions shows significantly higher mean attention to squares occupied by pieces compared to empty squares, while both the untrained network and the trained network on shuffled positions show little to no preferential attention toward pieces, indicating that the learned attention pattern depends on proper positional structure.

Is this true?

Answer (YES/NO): NO